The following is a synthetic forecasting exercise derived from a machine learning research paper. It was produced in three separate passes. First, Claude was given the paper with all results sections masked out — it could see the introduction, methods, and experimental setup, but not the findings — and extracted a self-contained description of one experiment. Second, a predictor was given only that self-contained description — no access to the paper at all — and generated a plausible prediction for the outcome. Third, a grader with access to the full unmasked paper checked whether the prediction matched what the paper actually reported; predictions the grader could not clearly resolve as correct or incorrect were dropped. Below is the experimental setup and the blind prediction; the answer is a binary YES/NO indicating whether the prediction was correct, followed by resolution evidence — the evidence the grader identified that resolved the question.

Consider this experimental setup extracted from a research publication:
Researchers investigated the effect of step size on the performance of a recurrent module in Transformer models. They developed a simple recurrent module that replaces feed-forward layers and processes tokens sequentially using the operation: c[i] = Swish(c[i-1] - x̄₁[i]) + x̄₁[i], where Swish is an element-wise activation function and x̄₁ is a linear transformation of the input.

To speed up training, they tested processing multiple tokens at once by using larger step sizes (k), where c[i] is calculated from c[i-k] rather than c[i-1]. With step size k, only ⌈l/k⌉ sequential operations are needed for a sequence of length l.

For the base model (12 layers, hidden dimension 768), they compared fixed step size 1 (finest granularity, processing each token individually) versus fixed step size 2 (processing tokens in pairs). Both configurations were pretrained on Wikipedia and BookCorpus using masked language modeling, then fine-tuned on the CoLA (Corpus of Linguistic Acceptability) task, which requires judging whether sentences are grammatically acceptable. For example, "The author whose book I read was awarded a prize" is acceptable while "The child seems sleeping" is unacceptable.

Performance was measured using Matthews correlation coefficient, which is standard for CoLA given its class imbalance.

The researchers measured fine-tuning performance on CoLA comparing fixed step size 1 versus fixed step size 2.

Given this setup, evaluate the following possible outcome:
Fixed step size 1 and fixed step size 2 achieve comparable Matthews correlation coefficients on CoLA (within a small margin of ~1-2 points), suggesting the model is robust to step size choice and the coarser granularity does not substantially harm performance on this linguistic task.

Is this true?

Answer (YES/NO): NO